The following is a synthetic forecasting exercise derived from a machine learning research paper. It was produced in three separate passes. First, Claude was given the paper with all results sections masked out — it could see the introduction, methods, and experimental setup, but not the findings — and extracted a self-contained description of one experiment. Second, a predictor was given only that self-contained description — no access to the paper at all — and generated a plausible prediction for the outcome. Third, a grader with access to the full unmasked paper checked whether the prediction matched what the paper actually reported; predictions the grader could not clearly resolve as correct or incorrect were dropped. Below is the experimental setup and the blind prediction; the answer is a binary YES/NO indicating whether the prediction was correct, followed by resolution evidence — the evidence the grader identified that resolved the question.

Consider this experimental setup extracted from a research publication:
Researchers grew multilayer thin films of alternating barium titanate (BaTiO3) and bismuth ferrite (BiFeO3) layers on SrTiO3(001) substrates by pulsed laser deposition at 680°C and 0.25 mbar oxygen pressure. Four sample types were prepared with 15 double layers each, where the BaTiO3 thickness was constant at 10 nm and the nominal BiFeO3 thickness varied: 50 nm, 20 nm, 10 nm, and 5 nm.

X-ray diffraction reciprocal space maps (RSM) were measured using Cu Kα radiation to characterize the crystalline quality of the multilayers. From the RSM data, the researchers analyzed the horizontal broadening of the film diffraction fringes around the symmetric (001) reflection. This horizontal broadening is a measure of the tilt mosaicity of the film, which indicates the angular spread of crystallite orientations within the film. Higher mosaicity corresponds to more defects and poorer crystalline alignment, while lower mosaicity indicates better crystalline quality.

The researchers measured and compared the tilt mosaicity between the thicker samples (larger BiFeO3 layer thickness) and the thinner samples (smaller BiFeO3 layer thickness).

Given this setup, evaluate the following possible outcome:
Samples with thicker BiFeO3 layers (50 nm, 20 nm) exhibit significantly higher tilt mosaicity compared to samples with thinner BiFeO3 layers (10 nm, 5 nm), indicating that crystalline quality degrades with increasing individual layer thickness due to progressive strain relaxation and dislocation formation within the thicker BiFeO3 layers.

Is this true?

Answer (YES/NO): YES